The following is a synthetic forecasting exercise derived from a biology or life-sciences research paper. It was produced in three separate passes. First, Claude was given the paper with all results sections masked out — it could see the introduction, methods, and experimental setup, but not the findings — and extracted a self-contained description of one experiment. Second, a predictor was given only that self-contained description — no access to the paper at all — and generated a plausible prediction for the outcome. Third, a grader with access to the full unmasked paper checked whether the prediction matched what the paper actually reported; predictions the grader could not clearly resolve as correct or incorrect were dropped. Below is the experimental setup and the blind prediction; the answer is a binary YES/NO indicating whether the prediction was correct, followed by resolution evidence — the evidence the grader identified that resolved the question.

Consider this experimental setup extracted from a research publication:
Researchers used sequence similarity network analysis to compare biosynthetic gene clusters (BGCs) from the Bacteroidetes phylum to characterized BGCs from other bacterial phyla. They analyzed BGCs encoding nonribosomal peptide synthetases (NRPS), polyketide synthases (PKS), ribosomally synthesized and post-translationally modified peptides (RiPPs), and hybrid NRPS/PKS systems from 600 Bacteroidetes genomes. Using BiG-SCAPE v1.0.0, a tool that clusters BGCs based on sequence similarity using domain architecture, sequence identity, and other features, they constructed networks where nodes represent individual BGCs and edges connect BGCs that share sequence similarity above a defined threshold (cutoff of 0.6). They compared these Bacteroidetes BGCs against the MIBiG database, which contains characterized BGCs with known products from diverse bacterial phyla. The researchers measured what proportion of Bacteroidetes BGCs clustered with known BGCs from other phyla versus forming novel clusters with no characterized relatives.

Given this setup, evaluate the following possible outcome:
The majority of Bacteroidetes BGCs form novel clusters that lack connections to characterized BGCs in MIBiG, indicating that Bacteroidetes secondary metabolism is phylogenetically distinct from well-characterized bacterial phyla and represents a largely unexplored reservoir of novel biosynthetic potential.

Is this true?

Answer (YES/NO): YES